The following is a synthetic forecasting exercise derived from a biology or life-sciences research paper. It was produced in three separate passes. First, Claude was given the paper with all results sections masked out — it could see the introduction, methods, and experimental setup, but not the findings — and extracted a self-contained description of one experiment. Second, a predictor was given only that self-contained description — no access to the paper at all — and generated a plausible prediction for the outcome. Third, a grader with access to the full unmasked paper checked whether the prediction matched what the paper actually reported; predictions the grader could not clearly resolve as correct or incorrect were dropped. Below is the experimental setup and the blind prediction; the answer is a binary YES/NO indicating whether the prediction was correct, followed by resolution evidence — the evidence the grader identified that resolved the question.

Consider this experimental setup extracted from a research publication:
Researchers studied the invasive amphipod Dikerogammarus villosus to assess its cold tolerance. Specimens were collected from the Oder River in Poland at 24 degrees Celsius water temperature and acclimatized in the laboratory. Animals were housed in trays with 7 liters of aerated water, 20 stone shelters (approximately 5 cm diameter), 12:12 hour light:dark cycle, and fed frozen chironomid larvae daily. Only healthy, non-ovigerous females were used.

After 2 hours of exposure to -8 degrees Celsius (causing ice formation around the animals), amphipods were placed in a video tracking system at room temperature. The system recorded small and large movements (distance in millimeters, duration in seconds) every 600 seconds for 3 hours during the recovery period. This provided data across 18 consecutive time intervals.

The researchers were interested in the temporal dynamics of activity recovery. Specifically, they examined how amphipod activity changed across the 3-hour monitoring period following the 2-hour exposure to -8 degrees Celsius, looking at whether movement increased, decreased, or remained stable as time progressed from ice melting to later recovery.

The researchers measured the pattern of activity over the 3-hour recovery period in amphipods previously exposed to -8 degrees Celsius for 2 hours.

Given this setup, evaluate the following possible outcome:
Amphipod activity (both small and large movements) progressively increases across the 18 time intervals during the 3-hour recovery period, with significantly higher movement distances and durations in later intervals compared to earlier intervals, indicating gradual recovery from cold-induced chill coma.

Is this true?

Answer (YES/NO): NO